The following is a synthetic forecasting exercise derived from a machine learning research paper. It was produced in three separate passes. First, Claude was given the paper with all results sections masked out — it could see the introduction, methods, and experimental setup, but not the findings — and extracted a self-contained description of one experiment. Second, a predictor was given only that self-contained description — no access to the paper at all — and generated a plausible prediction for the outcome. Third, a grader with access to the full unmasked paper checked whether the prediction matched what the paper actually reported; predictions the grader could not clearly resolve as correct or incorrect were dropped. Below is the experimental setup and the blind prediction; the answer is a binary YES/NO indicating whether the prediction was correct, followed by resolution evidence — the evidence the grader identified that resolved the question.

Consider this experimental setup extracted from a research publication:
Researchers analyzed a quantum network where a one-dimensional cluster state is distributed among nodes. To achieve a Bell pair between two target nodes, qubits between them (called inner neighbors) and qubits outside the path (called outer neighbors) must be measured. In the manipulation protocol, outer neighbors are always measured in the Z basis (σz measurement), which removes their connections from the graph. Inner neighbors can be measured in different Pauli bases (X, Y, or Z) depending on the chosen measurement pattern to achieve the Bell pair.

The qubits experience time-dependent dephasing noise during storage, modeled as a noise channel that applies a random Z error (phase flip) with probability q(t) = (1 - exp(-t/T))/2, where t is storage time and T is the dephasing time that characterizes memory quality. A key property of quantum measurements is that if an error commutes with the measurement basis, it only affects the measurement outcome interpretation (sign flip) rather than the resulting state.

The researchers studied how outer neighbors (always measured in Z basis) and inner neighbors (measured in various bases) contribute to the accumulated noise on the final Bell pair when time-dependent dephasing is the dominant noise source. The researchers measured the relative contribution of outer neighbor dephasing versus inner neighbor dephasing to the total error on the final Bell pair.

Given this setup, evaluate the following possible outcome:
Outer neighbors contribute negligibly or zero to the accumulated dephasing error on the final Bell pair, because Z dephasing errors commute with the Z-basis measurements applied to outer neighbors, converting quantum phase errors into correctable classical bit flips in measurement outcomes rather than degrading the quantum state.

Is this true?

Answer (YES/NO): YES